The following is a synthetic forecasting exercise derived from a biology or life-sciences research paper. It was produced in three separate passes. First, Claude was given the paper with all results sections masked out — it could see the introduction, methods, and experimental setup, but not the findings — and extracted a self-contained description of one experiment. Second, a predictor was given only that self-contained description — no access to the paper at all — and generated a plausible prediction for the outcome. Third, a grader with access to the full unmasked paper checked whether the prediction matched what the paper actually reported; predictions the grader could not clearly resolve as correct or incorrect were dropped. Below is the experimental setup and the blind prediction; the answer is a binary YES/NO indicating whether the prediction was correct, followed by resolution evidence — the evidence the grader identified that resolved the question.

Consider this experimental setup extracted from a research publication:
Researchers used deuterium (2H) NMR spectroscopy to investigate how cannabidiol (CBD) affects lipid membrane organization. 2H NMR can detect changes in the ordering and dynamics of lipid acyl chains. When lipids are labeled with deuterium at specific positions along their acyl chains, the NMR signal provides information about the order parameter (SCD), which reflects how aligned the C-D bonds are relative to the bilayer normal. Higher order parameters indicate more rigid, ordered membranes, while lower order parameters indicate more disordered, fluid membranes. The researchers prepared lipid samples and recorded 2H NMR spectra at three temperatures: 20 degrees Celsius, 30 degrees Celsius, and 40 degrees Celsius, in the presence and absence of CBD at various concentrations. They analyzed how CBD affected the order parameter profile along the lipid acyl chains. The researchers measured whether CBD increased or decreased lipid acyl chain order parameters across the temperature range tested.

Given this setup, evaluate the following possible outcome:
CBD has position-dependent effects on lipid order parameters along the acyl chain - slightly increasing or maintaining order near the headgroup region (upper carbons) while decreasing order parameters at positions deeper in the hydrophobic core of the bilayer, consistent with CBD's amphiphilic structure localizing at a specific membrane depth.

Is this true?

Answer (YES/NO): YES